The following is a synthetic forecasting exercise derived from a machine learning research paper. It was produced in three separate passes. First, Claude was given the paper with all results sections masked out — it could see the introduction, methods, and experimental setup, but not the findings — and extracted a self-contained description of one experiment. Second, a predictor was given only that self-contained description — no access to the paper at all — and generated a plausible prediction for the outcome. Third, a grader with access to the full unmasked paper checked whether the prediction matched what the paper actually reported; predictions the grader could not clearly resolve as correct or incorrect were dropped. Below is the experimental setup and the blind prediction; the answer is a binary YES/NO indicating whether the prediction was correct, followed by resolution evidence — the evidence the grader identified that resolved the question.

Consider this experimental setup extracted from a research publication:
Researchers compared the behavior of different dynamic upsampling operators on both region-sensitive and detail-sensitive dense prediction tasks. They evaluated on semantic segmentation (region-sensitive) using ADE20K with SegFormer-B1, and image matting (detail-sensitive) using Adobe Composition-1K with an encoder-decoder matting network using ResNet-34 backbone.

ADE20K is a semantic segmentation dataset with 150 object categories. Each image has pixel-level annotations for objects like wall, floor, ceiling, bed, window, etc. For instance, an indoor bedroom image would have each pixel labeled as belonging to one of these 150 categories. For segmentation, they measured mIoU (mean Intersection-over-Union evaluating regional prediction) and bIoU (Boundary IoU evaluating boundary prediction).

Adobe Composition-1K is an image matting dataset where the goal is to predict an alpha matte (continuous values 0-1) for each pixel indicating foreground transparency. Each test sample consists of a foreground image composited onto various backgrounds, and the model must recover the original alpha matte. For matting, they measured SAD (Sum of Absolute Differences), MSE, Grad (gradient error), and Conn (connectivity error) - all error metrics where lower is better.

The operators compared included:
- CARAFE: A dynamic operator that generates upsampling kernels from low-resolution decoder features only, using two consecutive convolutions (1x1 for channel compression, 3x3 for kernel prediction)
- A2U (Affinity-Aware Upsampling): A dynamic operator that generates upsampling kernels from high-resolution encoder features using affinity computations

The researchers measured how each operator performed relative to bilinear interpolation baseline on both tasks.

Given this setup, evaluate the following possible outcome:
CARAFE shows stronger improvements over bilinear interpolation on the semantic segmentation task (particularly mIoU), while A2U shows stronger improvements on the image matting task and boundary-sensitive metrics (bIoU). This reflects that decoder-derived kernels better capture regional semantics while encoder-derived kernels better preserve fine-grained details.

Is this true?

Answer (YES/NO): NO